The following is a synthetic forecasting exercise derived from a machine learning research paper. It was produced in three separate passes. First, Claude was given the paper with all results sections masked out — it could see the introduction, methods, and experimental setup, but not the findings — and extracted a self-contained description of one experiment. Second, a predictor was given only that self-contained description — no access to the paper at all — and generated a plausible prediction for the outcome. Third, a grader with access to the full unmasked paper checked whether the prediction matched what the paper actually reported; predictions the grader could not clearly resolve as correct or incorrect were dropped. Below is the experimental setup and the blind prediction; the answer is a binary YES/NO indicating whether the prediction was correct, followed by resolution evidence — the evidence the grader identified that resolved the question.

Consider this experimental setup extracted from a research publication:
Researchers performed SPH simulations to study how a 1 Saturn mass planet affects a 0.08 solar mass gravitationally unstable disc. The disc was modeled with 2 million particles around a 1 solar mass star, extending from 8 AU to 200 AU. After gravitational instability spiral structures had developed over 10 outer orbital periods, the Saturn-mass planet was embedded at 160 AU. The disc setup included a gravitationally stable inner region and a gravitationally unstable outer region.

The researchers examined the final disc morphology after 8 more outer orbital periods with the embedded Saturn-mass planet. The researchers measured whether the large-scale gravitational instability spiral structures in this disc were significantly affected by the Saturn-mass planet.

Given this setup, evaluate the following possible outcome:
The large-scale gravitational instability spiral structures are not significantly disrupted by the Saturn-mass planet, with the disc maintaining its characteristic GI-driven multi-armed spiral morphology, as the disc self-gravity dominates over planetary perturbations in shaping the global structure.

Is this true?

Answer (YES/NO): NO